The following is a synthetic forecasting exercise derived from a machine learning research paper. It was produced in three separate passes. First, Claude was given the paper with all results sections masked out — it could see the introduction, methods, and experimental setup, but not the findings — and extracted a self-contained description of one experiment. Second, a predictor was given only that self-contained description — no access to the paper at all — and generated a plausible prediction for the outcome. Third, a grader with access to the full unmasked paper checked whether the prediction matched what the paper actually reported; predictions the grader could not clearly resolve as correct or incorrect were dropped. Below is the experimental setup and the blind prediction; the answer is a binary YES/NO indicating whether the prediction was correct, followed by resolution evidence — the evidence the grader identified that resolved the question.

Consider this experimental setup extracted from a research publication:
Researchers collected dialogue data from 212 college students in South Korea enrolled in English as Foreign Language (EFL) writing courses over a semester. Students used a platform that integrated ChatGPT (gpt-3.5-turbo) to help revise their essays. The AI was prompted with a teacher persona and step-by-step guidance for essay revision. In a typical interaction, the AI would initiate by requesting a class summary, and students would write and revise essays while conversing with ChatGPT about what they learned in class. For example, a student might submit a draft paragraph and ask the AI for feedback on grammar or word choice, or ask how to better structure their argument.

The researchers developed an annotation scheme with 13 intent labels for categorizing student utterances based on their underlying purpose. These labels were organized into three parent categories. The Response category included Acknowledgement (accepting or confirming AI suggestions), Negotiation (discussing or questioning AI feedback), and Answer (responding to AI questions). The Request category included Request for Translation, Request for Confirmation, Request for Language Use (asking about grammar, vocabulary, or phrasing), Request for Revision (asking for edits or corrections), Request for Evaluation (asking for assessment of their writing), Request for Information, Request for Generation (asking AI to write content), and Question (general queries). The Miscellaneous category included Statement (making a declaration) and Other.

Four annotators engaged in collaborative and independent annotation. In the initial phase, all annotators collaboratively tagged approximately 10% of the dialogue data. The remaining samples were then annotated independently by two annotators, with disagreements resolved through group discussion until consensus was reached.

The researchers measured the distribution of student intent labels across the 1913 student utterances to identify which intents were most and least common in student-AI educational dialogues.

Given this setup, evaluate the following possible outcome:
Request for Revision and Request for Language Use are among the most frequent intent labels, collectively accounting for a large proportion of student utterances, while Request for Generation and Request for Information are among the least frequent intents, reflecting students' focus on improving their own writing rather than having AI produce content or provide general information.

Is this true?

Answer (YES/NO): NO